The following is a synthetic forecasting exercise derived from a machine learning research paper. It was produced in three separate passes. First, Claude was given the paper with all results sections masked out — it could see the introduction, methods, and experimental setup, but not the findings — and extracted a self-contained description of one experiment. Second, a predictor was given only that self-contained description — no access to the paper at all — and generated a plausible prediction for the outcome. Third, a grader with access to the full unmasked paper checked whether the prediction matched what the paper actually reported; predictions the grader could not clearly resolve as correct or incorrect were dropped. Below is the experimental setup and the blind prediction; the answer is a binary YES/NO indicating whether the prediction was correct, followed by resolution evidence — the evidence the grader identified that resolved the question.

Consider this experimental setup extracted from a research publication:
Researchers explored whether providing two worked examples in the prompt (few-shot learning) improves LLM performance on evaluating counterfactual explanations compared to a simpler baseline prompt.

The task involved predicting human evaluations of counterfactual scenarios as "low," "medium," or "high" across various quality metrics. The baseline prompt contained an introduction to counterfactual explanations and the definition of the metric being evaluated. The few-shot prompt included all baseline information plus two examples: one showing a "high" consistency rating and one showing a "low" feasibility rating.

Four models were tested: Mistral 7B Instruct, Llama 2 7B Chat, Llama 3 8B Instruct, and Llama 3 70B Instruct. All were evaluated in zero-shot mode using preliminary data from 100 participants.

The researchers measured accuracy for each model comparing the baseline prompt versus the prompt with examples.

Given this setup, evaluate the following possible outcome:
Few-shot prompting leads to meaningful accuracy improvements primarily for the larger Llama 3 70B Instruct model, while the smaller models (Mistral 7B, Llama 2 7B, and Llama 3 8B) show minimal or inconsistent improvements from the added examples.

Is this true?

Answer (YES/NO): NO